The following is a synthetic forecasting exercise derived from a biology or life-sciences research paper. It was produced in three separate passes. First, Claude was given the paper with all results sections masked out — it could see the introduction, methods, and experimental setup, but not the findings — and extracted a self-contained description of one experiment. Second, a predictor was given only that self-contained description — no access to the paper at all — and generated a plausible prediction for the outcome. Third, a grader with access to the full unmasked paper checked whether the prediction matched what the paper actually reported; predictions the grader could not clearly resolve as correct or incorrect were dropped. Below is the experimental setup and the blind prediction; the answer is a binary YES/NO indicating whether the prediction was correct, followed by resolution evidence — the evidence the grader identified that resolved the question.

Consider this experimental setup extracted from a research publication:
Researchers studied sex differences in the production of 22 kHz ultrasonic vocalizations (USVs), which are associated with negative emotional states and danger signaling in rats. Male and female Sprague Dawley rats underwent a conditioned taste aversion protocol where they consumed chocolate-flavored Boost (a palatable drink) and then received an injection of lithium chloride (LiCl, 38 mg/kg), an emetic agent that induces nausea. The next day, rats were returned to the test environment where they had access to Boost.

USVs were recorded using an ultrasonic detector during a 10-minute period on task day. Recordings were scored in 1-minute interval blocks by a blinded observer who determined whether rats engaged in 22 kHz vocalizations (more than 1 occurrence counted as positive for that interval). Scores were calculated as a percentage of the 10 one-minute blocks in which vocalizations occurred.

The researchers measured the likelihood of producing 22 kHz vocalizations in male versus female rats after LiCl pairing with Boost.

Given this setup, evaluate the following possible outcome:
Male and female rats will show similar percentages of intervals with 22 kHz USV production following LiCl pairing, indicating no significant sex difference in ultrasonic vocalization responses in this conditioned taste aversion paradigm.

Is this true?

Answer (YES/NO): NO